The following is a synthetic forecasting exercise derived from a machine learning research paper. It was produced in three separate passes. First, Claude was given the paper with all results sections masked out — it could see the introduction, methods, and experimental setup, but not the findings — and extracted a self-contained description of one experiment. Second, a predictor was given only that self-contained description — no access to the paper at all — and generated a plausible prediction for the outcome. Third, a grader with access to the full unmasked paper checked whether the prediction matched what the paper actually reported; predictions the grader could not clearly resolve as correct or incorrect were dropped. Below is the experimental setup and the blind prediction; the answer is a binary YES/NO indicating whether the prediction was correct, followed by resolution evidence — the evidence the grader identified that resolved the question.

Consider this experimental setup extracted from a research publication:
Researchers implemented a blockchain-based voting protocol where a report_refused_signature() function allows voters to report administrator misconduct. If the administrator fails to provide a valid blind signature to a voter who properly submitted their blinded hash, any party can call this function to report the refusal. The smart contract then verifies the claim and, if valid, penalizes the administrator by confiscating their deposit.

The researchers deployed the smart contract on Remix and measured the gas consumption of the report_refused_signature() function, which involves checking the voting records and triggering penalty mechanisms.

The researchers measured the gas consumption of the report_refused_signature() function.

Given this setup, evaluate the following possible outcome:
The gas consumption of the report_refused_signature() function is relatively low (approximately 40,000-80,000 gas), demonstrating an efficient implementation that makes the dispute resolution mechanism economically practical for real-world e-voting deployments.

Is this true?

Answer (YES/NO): NO